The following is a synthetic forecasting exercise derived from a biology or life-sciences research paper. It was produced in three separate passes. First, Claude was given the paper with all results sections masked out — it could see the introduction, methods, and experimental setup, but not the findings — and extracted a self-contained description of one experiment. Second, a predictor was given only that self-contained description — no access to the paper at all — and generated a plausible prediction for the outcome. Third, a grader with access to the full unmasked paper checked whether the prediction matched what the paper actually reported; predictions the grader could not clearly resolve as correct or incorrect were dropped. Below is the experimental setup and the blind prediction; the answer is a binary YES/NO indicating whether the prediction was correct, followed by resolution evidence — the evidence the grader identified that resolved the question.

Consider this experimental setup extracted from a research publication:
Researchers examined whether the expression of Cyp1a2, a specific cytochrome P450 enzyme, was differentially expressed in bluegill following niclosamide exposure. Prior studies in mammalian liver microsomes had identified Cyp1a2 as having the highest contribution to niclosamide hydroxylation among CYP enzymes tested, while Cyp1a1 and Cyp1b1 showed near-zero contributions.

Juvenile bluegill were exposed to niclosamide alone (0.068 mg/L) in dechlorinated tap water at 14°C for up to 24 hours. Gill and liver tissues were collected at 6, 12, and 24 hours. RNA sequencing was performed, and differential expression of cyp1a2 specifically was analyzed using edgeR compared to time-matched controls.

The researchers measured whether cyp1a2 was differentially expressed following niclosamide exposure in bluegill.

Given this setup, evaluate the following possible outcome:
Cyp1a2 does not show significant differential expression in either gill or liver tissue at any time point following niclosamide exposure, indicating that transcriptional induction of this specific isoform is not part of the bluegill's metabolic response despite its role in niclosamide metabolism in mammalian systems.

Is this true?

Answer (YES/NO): YES